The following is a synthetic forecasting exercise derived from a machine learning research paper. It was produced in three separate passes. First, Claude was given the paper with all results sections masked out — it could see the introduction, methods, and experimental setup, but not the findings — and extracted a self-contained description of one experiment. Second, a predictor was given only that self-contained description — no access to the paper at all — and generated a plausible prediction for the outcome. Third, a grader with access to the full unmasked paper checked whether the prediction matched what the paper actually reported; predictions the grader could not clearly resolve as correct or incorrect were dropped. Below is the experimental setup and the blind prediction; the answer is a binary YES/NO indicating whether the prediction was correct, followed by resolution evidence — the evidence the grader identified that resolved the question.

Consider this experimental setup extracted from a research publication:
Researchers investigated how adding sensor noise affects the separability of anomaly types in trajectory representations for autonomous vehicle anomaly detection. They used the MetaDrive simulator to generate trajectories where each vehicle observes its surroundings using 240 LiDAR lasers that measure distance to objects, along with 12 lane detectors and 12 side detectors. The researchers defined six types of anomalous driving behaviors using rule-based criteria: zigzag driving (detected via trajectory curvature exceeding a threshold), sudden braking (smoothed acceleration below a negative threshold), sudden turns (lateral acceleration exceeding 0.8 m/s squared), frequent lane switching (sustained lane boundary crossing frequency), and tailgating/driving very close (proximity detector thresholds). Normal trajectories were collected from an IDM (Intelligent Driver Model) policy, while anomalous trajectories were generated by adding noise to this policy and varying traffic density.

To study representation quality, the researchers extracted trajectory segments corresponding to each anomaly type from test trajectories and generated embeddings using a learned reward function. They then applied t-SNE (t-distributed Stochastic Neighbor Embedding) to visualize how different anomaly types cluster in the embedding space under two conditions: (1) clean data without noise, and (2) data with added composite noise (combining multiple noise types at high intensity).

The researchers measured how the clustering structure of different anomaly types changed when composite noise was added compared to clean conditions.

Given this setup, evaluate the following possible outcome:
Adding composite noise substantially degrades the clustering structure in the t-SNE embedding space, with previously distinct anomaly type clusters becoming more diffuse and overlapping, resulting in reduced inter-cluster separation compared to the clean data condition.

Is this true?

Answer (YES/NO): NO